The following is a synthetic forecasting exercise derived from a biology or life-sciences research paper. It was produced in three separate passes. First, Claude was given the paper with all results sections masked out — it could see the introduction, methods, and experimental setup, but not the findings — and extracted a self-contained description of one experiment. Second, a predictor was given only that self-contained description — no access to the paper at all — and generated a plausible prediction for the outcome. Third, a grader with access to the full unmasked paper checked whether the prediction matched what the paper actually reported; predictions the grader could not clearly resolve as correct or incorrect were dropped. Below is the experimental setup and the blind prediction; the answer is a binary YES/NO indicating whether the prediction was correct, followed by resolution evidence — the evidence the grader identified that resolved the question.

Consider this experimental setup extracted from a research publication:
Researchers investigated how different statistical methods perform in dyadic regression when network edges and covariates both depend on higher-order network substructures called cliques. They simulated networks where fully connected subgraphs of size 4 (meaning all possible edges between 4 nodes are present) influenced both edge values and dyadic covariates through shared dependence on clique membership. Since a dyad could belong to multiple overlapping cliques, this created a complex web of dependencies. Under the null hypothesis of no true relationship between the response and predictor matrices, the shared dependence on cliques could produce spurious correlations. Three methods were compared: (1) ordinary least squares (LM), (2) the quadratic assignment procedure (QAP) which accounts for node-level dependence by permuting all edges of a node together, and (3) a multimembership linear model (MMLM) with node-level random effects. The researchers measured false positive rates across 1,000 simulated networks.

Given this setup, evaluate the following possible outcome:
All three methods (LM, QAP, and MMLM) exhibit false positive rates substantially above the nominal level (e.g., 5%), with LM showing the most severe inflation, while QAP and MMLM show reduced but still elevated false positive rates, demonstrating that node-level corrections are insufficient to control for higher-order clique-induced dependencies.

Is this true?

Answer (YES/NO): NO